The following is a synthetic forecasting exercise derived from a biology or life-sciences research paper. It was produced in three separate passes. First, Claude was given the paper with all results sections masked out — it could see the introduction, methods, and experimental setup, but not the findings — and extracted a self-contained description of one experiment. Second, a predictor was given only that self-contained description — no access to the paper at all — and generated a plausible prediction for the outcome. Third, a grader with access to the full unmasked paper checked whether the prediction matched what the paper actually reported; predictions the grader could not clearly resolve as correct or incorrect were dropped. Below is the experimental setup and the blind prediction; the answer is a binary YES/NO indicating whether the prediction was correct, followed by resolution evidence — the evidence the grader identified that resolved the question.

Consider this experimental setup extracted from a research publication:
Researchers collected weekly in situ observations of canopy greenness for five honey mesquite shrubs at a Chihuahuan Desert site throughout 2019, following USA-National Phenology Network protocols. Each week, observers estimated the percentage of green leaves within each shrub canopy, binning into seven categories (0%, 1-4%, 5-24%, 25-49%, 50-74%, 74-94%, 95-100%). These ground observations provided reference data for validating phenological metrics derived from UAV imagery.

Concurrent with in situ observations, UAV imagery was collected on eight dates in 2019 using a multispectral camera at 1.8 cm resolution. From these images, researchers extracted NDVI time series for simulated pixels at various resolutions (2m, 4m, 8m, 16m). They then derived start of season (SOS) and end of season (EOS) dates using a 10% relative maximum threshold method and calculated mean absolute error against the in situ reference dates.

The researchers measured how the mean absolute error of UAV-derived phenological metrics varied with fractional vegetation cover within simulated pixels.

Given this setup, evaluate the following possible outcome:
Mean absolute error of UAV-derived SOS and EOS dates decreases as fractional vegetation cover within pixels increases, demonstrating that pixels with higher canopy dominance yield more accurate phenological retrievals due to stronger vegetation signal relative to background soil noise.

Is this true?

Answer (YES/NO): YES